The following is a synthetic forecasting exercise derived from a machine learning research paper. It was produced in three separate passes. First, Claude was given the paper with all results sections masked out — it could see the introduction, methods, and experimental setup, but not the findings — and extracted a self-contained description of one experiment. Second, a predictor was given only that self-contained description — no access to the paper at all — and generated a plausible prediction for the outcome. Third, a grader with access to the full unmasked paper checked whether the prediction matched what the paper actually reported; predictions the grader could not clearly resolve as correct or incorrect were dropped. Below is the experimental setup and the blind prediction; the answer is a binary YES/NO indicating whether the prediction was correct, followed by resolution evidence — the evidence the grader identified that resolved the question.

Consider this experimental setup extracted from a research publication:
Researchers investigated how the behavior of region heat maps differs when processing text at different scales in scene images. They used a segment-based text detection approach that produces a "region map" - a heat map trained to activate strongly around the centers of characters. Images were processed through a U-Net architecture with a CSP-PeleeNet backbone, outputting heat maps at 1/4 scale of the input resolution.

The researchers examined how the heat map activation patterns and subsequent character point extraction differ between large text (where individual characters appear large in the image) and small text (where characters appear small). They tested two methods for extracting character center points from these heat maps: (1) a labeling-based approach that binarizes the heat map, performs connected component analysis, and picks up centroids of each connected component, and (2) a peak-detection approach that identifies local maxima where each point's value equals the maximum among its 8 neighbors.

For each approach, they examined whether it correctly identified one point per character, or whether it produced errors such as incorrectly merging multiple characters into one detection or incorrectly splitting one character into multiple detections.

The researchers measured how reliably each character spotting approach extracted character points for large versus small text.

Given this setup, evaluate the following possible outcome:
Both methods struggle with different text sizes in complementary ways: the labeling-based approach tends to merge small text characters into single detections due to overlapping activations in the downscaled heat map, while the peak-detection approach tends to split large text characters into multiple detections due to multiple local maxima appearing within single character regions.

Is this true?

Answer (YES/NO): YES